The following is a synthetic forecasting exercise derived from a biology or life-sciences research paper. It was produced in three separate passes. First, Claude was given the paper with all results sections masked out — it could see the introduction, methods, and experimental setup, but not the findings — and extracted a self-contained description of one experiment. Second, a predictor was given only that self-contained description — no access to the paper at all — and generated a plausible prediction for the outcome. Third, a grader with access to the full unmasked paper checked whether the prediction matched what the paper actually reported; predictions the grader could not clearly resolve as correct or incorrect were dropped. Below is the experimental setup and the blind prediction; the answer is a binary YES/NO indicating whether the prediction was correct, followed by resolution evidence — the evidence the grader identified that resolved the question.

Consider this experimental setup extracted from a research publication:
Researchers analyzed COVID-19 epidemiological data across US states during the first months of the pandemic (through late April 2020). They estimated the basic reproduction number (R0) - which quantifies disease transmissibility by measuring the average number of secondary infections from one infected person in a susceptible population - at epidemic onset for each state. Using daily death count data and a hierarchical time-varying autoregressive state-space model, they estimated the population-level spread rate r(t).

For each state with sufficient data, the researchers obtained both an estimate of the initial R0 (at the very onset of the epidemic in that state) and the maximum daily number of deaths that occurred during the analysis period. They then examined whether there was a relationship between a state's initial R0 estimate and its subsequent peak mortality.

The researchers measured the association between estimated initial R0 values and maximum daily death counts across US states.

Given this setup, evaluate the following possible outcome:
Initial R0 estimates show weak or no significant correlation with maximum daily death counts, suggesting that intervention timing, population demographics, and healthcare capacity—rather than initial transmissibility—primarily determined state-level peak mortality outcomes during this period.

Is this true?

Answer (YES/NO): NO